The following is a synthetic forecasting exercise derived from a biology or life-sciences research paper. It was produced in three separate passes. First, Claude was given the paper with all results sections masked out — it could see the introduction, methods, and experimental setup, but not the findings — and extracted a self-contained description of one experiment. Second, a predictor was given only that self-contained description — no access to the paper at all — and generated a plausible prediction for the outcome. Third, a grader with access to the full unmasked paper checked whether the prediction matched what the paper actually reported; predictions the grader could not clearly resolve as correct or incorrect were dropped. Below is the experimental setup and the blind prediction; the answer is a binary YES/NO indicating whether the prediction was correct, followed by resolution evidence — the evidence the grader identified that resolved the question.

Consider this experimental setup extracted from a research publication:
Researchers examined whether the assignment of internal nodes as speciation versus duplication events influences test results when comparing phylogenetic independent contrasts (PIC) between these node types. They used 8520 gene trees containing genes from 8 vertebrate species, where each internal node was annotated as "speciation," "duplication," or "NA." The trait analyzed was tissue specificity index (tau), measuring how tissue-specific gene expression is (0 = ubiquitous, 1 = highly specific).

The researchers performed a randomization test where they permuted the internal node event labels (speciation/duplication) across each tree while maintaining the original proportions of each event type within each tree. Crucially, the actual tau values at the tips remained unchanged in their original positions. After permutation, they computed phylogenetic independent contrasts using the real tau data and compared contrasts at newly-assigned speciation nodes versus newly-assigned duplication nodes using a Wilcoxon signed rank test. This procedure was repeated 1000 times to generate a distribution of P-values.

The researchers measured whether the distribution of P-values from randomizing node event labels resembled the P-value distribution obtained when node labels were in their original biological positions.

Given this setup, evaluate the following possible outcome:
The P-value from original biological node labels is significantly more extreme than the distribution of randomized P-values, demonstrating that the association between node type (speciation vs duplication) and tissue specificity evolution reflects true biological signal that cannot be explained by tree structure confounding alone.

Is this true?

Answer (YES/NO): NO